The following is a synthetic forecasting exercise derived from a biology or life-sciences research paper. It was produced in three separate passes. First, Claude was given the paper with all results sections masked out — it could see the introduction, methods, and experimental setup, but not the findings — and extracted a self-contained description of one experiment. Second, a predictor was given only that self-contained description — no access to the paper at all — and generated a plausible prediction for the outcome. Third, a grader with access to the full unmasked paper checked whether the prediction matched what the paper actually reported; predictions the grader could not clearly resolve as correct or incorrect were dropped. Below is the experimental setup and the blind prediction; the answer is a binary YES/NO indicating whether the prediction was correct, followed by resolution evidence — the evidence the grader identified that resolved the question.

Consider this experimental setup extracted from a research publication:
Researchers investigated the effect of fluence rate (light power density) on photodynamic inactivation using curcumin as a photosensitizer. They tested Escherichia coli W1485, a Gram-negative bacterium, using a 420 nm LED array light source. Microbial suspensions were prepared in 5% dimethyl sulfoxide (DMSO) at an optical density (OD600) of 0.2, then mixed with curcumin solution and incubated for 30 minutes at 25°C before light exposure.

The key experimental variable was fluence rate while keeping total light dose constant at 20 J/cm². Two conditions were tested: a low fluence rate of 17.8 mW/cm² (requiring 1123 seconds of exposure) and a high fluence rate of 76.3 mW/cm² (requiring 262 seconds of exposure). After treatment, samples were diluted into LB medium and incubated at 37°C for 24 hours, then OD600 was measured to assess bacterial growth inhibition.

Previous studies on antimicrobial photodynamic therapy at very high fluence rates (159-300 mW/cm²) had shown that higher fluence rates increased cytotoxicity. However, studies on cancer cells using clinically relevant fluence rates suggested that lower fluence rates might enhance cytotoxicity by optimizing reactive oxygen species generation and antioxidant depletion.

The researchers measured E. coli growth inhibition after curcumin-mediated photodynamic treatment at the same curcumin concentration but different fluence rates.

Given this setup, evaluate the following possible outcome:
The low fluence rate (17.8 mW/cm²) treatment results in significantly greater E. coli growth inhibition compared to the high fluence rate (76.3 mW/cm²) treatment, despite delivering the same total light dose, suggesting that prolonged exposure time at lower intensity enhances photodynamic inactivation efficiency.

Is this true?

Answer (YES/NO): NO